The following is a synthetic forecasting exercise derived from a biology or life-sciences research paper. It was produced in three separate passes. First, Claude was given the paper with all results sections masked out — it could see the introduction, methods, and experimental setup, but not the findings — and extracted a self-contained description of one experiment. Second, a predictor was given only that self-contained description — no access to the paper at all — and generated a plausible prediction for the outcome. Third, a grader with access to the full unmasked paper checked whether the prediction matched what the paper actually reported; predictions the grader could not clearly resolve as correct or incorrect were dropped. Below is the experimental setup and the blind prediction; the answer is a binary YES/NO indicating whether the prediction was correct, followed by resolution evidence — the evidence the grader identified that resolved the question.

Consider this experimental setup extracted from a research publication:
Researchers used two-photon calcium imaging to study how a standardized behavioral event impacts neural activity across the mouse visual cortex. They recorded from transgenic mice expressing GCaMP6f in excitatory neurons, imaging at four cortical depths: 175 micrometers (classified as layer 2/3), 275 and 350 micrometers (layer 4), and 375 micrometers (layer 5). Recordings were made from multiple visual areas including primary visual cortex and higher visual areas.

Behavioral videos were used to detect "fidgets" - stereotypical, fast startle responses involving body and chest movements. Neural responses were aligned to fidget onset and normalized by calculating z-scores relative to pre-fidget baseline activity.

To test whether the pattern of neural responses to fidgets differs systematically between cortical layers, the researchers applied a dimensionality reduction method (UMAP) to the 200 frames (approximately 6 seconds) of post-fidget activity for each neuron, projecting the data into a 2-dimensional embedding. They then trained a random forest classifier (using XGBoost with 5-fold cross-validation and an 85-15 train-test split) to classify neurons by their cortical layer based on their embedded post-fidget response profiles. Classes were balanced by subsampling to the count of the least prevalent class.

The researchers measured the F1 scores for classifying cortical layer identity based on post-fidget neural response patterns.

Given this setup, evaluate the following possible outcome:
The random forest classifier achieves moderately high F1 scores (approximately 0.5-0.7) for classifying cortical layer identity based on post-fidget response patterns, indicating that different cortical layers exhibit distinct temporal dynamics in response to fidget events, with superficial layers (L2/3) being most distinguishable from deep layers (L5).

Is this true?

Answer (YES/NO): NO